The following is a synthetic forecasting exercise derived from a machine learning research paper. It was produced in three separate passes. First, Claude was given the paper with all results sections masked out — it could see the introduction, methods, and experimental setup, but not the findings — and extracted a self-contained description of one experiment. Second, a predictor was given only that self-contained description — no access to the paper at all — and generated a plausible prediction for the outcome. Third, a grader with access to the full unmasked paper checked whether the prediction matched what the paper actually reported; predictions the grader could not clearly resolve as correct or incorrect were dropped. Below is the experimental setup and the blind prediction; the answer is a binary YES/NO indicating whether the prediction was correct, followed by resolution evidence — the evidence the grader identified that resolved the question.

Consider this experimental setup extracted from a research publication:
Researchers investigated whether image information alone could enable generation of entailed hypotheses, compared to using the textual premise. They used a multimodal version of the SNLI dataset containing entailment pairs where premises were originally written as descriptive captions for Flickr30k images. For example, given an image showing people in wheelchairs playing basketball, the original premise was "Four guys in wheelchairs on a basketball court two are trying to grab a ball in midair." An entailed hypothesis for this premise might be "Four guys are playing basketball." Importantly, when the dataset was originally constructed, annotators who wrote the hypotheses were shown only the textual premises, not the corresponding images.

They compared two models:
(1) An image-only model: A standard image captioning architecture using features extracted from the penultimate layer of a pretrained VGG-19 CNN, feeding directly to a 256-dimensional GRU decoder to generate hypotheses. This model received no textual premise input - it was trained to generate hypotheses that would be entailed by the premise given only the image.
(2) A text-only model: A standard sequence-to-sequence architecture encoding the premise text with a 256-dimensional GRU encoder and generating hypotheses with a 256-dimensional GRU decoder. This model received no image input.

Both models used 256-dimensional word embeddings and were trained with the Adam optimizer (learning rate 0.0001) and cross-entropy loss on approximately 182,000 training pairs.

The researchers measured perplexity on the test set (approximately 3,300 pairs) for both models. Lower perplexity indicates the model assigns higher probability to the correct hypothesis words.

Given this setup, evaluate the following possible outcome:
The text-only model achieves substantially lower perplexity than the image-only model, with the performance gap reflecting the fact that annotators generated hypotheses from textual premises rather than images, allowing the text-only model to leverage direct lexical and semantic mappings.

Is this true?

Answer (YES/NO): YES